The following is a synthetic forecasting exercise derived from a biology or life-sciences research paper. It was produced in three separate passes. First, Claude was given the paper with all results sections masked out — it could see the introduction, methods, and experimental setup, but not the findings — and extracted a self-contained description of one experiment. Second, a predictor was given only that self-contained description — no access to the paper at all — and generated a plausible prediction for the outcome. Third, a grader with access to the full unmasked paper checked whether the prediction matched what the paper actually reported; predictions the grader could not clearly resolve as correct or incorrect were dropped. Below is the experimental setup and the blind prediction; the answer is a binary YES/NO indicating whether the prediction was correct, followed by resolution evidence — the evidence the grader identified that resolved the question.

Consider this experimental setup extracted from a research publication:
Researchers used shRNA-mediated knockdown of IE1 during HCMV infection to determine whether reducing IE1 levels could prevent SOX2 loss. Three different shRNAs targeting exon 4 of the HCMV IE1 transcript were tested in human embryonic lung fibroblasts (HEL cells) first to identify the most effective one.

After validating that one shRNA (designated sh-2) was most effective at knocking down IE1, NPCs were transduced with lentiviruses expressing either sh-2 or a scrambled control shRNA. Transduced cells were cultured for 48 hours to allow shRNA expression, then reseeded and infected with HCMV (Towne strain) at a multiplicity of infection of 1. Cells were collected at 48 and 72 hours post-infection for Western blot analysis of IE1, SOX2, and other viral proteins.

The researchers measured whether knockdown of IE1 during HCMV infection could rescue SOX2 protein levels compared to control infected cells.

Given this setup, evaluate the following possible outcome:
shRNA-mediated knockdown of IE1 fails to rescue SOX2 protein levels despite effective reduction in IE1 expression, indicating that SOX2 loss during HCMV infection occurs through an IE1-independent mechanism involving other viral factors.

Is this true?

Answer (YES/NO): NO